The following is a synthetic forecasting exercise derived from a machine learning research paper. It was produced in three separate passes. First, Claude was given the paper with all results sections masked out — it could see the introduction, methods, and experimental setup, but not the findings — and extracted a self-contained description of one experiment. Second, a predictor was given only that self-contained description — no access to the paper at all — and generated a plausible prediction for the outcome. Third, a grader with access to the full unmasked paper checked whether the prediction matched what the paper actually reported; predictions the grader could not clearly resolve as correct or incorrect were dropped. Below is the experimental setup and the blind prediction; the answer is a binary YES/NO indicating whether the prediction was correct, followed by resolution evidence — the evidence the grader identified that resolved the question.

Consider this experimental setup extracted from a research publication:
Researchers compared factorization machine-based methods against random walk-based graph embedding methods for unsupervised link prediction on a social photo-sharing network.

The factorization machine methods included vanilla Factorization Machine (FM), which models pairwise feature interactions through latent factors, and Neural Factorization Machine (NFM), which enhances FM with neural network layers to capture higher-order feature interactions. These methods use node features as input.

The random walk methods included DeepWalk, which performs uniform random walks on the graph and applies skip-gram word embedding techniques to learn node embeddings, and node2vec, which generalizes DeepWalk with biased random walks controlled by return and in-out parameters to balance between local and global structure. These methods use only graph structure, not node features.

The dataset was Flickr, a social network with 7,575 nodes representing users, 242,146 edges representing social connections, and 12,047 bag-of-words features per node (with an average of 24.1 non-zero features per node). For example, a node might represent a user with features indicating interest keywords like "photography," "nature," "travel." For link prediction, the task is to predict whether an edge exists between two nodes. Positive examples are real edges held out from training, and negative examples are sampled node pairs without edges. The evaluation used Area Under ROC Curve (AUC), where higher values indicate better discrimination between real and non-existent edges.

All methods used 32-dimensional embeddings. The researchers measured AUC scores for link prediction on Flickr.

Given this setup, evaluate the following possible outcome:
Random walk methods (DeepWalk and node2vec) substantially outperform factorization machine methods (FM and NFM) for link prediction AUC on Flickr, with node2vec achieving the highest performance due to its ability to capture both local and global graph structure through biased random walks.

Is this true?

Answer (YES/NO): NO